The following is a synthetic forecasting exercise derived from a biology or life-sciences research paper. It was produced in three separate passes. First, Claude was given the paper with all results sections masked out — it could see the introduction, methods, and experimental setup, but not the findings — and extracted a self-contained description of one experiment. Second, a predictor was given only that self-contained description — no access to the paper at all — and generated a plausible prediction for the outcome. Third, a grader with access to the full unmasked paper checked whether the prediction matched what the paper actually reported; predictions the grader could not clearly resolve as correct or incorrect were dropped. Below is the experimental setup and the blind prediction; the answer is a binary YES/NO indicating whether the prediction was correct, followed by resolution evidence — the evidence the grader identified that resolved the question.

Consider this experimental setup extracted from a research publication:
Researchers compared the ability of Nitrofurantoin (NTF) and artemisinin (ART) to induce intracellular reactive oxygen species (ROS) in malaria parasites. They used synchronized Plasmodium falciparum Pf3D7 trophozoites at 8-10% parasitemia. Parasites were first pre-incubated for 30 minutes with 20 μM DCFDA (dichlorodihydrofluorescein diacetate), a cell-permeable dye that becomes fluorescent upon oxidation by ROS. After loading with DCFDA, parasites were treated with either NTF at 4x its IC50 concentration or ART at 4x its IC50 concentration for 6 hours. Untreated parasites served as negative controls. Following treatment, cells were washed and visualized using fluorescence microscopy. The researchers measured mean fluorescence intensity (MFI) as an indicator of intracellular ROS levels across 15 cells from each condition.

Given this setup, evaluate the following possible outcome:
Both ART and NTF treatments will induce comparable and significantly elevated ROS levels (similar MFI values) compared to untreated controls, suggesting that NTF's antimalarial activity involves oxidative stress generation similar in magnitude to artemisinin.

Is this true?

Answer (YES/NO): YES